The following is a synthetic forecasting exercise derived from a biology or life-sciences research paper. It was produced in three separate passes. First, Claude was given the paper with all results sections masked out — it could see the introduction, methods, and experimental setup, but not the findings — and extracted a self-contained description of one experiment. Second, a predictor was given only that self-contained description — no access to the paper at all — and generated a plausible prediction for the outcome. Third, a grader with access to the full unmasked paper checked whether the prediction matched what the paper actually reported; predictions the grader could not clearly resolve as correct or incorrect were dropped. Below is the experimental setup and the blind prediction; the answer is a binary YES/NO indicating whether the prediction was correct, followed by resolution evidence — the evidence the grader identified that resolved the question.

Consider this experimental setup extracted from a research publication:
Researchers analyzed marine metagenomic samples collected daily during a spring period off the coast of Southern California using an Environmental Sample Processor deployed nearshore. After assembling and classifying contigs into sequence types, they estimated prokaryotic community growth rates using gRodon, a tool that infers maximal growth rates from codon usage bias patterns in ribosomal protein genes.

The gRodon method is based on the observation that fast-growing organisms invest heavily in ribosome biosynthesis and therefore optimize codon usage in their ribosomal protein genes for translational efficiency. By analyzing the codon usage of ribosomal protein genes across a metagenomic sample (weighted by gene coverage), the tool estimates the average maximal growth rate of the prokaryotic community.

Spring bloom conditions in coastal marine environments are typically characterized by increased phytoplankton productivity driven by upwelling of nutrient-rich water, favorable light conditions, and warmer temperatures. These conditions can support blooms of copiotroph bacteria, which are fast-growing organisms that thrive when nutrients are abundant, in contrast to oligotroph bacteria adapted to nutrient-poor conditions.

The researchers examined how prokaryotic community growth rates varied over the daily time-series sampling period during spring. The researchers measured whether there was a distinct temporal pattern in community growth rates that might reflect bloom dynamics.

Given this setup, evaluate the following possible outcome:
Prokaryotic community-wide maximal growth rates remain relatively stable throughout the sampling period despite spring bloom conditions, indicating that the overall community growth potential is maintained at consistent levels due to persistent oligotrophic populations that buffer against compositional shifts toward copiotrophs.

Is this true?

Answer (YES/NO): NO